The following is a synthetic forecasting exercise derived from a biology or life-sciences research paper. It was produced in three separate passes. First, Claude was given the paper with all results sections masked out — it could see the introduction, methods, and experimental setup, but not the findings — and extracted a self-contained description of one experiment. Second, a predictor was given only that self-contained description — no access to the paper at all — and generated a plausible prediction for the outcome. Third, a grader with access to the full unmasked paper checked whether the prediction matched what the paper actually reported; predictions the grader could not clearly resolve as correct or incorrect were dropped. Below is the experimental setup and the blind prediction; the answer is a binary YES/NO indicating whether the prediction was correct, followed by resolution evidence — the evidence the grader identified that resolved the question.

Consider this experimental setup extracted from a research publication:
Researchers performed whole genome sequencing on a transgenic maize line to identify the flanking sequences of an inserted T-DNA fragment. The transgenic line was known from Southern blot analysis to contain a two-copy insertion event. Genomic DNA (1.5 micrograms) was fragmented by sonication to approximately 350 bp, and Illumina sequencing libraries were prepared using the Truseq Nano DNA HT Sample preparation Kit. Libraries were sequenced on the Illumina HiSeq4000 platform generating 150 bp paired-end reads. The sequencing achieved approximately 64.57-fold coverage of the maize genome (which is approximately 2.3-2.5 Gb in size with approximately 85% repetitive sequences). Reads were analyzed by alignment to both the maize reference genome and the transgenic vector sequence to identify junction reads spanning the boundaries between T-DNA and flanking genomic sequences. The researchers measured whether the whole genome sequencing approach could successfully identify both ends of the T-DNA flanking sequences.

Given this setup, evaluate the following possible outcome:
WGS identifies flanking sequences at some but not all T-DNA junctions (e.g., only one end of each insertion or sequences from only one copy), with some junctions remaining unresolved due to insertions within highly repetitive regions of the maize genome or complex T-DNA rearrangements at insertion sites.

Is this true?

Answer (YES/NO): YES